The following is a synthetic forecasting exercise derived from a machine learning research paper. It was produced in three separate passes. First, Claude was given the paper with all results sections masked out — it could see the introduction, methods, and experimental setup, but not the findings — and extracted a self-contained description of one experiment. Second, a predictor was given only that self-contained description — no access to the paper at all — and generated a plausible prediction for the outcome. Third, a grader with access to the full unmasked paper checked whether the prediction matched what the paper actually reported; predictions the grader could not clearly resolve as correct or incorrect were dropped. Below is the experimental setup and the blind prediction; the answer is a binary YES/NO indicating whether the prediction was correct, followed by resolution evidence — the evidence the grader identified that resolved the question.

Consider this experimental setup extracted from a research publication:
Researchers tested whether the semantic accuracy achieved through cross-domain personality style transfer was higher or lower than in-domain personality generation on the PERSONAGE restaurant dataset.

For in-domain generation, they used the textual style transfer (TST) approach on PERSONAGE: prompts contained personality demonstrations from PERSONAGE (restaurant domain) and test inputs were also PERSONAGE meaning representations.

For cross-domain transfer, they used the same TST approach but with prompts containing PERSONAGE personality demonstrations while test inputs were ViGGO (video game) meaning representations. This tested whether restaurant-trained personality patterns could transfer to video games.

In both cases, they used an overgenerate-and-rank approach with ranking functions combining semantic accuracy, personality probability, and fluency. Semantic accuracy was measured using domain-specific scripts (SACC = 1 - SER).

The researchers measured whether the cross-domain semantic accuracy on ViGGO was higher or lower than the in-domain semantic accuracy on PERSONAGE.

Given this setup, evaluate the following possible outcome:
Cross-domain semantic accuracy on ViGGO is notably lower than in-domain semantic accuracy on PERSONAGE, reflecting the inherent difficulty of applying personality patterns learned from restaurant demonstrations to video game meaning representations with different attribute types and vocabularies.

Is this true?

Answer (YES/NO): NO